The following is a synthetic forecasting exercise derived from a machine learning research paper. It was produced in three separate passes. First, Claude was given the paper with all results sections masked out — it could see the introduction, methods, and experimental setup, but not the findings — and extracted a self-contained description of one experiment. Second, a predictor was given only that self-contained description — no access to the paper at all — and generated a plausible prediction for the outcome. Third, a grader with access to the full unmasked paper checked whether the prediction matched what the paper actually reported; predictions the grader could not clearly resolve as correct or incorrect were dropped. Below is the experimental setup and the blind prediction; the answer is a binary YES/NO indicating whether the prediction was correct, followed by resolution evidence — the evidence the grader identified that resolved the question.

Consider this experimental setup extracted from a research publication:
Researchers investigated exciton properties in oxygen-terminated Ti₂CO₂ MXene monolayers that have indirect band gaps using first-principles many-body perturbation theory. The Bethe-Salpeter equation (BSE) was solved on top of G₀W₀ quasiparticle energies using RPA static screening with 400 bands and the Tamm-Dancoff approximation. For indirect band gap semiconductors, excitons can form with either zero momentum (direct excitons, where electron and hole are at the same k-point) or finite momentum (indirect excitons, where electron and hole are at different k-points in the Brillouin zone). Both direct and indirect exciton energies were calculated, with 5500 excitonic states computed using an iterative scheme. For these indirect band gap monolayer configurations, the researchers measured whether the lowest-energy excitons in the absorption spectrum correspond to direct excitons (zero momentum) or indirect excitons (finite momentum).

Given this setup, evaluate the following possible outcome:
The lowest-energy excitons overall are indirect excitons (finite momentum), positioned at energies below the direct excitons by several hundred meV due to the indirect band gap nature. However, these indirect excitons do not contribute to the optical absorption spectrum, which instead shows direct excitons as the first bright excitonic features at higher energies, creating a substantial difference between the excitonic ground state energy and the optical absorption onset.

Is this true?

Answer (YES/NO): YES